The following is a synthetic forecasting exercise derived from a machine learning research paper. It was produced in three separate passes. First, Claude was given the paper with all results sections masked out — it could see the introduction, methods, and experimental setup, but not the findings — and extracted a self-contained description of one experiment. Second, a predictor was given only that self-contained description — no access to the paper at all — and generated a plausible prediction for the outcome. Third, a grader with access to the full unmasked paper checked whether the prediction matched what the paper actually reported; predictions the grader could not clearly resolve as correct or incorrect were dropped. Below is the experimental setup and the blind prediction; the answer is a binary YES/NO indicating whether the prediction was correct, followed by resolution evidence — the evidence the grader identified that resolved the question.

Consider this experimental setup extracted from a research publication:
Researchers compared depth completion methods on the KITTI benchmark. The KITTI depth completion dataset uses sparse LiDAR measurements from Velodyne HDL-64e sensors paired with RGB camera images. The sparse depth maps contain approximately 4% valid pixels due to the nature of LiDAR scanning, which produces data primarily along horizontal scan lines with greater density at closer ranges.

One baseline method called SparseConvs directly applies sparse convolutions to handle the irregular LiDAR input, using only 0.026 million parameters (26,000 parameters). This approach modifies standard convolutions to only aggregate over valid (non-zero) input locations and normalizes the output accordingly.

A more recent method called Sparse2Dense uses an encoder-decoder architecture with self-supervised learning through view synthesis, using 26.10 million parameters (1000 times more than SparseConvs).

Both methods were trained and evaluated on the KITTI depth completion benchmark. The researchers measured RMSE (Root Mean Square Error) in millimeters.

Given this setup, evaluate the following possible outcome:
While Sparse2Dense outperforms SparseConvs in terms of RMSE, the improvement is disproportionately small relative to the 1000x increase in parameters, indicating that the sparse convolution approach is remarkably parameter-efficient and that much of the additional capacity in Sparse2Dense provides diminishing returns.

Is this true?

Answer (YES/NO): NO